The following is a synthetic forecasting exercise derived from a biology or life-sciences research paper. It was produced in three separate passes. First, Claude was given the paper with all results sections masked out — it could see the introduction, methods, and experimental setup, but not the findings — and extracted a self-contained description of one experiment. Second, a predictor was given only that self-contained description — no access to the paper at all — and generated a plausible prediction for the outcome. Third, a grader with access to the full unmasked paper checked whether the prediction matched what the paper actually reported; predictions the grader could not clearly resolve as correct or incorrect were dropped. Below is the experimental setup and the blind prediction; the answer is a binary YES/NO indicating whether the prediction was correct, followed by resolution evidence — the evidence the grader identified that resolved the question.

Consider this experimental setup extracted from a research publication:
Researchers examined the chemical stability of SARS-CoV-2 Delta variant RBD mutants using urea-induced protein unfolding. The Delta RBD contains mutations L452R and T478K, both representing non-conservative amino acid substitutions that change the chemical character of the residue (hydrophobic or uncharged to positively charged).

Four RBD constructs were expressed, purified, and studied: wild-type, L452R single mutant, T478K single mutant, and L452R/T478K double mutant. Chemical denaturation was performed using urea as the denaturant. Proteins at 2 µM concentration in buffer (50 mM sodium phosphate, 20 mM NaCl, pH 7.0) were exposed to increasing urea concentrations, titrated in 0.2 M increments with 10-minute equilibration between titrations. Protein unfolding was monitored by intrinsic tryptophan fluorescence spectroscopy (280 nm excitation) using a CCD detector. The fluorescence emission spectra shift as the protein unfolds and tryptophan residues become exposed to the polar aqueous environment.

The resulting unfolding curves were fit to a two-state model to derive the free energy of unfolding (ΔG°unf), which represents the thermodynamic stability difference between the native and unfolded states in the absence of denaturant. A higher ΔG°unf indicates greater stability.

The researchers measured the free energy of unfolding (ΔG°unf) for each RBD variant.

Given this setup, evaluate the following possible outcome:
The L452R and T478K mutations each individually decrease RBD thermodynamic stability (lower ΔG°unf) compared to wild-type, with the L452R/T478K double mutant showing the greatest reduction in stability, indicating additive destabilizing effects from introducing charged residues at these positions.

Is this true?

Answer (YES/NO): NO